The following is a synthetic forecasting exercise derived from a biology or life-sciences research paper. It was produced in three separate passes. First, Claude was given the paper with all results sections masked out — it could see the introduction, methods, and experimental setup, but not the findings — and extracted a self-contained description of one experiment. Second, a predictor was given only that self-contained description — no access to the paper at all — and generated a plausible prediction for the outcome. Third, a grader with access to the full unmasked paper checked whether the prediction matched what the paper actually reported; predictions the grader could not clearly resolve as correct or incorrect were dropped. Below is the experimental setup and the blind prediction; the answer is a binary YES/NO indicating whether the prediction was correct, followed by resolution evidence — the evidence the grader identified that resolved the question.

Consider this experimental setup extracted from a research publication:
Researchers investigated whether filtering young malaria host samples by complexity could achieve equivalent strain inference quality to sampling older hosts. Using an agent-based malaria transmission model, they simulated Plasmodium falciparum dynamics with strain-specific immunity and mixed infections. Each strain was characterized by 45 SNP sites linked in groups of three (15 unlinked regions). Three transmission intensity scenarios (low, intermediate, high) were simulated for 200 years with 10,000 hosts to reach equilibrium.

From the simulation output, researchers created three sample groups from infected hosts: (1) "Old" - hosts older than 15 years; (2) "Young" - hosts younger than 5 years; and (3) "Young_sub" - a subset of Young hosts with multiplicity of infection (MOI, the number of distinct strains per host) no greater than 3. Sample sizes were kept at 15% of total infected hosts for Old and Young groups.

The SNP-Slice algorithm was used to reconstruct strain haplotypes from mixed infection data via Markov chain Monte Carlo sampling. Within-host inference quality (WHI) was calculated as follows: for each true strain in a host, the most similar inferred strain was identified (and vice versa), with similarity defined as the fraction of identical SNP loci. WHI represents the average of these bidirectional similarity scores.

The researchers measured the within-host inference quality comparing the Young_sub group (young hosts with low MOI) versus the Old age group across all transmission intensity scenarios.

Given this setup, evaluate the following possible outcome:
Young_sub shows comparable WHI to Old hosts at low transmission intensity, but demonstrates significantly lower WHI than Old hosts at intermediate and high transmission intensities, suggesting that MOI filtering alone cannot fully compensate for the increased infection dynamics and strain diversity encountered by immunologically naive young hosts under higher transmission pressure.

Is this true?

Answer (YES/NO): NO